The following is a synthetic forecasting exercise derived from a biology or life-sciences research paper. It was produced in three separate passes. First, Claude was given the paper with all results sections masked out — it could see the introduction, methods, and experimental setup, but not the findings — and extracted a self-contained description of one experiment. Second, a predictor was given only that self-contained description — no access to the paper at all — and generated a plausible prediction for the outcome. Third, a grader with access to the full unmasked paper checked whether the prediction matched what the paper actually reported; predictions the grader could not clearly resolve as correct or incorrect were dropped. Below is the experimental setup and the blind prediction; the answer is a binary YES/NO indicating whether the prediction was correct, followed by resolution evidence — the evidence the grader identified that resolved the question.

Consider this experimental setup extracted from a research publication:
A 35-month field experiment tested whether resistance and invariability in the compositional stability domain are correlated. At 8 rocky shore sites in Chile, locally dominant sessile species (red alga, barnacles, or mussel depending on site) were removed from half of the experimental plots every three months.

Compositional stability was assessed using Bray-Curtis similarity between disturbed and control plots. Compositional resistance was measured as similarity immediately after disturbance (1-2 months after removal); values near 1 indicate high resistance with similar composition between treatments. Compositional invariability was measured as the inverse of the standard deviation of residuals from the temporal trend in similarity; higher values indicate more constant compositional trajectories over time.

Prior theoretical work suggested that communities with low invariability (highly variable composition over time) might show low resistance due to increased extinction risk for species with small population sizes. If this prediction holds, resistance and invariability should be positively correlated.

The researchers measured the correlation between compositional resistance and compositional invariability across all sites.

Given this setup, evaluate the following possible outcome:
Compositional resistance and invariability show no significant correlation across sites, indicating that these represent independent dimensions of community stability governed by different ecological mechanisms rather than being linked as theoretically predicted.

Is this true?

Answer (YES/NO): YES